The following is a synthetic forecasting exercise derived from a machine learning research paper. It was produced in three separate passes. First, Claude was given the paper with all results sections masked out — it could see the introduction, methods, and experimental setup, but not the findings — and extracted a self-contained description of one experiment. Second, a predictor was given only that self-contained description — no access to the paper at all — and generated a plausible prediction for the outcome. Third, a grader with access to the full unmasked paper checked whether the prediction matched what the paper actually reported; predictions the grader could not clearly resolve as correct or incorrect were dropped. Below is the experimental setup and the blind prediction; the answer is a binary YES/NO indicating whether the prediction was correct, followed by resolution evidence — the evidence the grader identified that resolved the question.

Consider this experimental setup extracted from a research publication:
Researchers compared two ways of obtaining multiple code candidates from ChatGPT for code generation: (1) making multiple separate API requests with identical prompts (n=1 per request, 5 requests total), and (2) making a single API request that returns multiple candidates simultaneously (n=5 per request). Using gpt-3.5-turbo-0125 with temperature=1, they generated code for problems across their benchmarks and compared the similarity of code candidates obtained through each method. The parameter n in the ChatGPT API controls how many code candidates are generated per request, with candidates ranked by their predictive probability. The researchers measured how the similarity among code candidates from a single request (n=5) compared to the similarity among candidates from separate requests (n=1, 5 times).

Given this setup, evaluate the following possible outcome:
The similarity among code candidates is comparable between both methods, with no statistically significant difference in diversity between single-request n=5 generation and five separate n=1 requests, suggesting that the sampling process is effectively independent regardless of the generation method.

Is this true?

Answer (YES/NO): NO